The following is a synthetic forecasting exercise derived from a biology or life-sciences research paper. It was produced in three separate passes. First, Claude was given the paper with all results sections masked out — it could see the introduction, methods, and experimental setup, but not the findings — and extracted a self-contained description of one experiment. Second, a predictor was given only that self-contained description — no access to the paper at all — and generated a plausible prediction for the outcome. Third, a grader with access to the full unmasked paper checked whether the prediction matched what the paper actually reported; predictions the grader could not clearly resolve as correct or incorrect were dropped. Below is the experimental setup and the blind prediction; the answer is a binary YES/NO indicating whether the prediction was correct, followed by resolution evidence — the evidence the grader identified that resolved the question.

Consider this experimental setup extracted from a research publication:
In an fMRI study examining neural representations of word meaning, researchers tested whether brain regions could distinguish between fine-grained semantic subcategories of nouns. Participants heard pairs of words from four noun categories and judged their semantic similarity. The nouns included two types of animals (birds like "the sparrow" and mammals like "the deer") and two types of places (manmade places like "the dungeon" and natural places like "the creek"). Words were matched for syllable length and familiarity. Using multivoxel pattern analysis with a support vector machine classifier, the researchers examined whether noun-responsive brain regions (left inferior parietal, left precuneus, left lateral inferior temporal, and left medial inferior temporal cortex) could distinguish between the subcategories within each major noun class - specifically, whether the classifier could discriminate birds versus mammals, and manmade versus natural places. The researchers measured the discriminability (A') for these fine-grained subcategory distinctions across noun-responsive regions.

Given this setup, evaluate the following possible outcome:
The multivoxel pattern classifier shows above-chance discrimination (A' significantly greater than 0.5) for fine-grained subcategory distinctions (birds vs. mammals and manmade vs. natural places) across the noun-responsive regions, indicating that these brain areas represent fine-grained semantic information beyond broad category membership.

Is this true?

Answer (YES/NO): NO